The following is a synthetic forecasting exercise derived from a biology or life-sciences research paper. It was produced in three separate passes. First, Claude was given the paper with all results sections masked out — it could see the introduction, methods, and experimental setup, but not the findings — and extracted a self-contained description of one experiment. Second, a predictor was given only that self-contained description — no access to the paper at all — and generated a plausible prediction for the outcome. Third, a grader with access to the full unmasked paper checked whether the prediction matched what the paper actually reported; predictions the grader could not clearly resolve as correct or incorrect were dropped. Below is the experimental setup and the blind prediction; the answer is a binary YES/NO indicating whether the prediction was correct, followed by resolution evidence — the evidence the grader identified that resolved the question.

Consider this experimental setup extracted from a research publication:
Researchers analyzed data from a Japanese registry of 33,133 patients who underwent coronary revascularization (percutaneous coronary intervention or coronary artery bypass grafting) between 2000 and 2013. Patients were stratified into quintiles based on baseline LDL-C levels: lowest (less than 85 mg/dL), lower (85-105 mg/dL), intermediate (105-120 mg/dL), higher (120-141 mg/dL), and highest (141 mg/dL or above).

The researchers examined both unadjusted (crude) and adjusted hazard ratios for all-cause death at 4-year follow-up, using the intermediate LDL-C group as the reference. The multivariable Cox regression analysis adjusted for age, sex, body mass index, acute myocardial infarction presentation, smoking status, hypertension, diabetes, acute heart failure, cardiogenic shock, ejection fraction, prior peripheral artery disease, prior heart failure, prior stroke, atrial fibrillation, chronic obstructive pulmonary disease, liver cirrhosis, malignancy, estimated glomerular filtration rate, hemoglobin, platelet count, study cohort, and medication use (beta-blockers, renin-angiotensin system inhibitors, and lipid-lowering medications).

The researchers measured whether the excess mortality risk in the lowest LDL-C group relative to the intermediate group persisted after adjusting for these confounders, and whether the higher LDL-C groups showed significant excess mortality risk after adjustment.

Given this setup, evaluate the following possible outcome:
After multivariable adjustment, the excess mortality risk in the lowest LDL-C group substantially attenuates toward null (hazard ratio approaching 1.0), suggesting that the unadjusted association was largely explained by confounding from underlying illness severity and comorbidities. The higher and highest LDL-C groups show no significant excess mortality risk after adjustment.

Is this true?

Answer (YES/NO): NO